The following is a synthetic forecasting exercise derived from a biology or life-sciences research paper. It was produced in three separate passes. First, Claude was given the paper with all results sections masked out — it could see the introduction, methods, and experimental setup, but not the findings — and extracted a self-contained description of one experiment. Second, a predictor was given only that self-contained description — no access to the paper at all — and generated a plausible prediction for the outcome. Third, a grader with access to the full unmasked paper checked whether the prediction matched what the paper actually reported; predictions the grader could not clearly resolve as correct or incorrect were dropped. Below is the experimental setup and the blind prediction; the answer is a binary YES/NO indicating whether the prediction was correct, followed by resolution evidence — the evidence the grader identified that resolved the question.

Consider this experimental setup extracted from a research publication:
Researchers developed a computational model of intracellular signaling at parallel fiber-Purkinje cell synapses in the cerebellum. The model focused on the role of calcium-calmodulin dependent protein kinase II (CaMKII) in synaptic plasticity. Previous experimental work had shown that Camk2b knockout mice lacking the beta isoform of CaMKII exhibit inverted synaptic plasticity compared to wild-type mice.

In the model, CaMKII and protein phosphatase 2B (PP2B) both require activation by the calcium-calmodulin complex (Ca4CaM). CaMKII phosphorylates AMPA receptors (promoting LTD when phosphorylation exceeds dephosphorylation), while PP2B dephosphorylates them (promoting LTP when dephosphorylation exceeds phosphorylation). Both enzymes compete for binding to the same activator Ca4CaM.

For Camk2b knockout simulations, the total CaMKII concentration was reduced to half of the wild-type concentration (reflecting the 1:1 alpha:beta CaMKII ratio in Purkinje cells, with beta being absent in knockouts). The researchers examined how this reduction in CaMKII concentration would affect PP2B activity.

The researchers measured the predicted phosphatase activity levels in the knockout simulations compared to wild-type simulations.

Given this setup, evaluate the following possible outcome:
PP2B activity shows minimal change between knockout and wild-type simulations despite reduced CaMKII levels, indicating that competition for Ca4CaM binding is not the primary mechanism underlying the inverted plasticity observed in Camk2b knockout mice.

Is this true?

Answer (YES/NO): NO